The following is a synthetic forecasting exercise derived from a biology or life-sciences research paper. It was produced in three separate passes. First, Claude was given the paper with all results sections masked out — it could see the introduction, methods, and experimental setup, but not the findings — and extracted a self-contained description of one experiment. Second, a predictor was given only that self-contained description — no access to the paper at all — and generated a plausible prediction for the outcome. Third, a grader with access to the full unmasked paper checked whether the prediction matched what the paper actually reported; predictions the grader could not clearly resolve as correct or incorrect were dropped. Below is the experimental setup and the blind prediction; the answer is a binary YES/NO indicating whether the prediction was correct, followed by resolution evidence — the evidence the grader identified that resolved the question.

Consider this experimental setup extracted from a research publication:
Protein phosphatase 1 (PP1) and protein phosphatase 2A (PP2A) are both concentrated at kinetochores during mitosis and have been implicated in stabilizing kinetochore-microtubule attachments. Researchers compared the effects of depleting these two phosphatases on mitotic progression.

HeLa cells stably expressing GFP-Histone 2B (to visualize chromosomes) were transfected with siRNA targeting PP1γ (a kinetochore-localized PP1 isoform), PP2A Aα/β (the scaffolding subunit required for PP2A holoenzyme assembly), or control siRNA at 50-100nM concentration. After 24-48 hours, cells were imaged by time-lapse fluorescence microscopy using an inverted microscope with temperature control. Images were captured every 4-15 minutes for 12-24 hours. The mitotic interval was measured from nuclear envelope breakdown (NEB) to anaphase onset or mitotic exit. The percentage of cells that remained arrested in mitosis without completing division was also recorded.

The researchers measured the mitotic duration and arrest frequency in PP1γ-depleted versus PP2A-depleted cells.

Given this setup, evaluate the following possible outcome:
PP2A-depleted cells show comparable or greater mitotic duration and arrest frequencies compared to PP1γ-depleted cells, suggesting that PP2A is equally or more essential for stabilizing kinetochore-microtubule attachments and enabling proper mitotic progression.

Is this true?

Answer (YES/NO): YES